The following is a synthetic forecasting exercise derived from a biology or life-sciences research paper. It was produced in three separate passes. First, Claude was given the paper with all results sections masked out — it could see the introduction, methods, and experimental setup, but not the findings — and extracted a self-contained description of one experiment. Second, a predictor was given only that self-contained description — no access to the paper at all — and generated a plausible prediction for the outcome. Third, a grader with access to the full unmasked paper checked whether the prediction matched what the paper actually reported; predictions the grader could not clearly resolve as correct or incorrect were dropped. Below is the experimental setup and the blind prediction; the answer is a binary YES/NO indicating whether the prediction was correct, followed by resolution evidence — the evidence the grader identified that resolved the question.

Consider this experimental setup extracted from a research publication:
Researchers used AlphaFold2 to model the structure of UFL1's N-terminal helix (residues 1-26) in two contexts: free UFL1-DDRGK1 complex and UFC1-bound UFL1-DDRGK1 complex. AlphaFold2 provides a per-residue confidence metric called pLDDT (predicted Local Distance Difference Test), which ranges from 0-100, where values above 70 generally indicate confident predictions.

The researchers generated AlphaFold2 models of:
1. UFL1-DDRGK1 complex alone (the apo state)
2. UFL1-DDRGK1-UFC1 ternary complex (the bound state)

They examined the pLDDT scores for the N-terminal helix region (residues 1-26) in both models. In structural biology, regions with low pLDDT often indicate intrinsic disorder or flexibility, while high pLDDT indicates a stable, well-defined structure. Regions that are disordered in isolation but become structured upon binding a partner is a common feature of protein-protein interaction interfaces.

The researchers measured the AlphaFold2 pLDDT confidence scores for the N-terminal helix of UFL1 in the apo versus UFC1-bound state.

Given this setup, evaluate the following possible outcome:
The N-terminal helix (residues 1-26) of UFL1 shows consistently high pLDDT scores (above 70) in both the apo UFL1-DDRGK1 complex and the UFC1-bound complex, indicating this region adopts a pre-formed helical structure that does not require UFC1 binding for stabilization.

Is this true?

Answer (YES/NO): NO